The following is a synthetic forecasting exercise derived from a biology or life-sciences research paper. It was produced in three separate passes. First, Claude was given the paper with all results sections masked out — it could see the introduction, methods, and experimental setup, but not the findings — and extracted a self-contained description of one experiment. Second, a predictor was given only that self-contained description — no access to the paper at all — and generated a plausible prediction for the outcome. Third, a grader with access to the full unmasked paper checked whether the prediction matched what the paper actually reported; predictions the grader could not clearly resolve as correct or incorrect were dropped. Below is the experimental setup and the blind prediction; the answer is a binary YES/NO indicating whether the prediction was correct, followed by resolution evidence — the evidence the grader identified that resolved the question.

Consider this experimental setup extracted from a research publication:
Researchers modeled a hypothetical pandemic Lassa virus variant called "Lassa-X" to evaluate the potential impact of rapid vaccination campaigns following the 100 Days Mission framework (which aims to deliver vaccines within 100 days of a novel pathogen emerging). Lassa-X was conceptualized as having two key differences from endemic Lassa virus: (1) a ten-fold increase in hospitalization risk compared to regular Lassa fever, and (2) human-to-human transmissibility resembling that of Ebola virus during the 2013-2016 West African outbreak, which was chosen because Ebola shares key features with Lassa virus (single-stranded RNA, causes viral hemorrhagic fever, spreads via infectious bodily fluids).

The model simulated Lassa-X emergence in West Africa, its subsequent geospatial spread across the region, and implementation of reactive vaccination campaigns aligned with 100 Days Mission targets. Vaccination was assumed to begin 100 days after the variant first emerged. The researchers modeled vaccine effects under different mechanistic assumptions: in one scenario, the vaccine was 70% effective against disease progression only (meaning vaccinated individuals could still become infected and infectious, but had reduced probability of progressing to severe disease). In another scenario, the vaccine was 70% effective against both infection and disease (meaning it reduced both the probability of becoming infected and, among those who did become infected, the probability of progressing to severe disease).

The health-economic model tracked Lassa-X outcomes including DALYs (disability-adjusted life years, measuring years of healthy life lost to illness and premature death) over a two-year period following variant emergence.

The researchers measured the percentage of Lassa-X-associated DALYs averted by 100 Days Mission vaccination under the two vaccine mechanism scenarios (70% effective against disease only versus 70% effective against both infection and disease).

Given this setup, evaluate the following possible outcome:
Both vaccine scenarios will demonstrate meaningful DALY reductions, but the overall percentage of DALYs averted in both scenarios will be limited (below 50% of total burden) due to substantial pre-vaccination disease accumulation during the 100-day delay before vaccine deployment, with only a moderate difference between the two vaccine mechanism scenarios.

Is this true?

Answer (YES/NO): NO